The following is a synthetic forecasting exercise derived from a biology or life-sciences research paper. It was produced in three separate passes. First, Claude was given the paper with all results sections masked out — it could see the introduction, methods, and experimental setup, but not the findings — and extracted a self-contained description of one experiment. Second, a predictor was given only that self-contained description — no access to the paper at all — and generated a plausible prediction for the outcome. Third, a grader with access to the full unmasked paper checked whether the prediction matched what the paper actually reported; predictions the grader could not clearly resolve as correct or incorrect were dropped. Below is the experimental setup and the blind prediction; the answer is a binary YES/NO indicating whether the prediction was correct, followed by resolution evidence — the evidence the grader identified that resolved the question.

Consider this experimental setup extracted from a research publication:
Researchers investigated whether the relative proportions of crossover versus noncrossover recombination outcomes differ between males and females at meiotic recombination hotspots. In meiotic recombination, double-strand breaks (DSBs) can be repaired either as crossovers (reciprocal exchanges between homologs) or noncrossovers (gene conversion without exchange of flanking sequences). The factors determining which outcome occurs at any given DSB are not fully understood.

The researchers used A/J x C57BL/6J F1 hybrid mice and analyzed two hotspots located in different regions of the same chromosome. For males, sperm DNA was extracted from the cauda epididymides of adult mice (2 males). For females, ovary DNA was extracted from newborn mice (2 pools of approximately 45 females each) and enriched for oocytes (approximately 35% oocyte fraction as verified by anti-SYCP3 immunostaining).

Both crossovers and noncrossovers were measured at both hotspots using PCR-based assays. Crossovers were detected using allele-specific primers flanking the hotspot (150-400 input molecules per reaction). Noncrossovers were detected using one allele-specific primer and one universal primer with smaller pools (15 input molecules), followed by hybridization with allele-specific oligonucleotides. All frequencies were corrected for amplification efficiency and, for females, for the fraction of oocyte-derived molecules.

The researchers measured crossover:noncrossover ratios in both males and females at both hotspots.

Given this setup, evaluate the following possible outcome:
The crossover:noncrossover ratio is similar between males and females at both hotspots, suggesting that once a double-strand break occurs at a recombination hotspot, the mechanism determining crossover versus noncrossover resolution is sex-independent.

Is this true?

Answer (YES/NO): NO